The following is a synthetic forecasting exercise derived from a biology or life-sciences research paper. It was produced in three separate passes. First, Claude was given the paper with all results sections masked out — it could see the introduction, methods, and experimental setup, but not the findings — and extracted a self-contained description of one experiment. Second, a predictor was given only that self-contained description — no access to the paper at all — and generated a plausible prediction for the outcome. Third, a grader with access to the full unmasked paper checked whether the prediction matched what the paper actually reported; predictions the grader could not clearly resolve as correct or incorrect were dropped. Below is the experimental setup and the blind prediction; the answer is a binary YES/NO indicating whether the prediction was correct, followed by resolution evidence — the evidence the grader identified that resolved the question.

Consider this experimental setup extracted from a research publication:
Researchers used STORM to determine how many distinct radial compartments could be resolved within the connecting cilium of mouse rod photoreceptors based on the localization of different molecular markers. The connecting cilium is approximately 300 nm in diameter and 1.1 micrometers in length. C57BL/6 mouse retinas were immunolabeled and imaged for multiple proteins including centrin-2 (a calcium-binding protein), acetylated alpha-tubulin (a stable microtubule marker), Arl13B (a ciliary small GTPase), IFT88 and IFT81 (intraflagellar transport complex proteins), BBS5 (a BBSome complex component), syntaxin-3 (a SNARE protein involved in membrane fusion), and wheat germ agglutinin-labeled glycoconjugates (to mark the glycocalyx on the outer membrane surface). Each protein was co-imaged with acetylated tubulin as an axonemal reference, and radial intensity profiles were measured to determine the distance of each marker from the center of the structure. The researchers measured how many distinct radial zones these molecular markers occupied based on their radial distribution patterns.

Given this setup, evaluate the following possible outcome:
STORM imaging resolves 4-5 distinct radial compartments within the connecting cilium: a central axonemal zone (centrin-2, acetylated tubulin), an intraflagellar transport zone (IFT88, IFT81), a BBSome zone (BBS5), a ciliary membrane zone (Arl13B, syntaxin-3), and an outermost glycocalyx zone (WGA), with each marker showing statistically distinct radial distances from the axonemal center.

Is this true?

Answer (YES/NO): NO